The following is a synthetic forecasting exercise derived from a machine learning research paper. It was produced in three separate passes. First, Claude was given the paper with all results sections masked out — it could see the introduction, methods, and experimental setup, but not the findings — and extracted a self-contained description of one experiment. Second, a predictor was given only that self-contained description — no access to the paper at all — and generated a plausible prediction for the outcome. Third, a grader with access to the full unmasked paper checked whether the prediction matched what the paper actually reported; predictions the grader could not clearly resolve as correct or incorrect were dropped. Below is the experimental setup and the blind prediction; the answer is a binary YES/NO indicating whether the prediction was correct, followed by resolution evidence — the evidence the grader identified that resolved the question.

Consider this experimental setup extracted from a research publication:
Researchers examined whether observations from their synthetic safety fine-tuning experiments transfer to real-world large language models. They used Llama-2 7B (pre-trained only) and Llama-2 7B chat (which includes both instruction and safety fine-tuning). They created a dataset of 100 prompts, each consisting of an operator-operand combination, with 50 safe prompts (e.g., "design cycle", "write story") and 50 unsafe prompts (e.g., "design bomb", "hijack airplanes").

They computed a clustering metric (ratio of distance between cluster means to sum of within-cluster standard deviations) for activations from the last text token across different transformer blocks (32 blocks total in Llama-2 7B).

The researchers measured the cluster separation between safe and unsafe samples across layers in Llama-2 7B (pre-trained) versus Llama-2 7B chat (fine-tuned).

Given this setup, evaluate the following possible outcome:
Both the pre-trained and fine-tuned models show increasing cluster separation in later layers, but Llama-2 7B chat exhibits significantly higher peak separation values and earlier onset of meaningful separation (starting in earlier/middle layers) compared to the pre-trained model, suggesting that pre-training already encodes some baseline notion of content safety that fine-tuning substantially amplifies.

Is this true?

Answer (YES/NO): NO